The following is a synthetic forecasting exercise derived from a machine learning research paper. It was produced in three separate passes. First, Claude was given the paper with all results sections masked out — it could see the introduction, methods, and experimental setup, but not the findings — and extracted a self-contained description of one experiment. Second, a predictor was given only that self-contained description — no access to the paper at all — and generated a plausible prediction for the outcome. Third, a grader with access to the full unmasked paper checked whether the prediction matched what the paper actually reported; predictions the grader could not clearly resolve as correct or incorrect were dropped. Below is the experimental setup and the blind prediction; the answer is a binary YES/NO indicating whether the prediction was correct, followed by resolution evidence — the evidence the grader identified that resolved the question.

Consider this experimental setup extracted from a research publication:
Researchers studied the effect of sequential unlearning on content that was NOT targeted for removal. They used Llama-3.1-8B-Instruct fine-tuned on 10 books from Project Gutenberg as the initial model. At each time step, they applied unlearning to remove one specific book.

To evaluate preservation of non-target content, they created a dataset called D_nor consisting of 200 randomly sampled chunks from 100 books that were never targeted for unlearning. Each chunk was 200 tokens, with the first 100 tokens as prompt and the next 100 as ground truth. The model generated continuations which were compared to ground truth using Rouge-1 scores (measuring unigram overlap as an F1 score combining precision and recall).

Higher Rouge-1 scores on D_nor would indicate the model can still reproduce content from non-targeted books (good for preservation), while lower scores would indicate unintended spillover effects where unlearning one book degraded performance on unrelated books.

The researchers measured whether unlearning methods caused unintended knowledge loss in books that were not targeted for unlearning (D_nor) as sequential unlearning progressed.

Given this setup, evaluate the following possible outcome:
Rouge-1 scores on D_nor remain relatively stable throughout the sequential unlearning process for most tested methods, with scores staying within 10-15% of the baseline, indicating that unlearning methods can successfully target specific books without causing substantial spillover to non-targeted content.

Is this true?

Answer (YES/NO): YES